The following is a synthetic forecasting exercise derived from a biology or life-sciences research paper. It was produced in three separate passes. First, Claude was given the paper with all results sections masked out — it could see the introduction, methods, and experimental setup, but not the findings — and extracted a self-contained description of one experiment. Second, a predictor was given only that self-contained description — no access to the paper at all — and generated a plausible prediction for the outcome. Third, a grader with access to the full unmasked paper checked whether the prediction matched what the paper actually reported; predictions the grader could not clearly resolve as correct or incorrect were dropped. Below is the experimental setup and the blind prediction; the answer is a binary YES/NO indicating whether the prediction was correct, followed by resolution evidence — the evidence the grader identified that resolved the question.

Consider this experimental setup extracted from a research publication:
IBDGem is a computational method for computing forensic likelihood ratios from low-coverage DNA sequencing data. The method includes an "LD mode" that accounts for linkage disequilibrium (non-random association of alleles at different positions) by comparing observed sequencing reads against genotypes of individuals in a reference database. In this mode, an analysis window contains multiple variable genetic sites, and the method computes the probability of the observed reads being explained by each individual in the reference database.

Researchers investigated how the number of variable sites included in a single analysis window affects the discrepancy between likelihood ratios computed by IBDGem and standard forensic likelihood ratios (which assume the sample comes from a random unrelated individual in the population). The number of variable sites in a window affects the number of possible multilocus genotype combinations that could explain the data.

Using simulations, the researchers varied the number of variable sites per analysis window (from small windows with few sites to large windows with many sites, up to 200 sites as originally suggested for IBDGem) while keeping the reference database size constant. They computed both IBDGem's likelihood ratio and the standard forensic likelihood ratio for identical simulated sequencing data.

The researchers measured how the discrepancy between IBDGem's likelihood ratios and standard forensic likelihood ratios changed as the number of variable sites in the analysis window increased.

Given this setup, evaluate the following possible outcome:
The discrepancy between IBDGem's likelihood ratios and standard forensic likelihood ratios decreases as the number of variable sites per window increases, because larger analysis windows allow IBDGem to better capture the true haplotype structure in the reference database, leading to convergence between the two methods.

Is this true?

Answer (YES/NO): NO